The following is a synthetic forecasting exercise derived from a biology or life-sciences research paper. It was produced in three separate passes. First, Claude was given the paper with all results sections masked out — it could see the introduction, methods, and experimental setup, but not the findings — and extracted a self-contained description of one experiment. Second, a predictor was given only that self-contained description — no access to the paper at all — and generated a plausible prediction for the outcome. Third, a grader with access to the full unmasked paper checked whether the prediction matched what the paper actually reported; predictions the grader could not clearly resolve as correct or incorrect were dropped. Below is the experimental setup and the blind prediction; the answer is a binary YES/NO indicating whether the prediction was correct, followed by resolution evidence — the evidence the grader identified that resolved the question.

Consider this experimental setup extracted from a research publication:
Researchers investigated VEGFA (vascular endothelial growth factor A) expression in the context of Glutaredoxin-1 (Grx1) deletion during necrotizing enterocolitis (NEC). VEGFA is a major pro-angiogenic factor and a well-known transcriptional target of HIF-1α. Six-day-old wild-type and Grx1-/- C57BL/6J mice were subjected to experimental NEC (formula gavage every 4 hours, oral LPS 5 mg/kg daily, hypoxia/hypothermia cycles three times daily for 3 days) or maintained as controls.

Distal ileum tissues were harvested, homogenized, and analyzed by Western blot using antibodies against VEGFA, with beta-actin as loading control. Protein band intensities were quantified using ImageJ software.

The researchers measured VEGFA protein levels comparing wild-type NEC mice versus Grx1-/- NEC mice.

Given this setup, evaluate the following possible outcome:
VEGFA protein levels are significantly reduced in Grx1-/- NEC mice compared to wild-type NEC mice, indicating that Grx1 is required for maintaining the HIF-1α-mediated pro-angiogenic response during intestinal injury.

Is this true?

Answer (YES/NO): NO